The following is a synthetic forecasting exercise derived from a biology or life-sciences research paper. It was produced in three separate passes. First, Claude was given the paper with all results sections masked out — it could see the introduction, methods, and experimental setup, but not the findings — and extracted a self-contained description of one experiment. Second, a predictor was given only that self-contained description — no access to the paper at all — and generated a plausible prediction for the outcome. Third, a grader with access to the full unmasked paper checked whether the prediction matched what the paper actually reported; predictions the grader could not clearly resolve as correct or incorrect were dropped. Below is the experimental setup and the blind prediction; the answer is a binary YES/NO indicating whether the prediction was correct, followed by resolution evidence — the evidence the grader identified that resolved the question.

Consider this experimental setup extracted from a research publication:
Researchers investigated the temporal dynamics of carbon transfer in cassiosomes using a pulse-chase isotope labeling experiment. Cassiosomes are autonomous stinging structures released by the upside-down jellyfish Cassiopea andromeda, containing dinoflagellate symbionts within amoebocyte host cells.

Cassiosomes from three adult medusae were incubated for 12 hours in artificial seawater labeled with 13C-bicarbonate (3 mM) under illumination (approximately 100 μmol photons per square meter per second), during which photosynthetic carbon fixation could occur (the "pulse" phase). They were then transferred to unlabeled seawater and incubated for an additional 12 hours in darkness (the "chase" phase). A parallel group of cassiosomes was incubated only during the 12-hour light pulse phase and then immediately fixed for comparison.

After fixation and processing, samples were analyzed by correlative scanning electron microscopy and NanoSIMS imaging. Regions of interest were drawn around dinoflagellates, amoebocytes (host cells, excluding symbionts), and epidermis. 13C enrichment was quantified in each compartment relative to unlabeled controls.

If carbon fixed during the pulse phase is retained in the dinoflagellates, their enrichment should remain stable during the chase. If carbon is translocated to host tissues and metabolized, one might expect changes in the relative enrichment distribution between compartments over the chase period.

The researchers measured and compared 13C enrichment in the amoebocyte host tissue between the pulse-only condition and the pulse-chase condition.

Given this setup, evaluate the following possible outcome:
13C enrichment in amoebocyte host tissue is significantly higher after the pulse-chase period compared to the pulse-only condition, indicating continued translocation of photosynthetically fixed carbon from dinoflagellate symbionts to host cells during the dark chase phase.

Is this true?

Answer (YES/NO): YES